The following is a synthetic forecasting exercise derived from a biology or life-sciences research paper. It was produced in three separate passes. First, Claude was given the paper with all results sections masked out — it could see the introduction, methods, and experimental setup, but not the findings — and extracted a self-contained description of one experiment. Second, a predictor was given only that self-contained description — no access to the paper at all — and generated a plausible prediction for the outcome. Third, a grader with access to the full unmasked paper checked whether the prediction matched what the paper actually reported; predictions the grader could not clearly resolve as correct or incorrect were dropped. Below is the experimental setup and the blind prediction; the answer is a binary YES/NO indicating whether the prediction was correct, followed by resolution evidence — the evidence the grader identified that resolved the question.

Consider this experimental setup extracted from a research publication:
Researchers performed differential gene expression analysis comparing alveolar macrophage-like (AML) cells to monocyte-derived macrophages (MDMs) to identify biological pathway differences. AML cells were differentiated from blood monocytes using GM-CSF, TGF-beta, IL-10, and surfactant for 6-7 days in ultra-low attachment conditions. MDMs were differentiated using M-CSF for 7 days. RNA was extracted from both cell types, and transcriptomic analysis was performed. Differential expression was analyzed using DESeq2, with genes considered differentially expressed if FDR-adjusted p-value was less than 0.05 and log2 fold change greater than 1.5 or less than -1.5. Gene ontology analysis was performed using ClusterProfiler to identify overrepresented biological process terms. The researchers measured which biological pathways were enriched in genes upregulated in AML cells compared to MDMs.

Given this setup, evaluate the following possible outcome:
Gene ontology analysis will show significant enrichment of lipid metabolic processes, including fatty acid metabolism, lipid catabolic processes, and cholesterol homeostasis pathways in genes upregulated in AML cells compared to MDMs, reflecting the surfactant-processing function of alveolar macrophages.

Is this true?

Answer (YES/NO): NO